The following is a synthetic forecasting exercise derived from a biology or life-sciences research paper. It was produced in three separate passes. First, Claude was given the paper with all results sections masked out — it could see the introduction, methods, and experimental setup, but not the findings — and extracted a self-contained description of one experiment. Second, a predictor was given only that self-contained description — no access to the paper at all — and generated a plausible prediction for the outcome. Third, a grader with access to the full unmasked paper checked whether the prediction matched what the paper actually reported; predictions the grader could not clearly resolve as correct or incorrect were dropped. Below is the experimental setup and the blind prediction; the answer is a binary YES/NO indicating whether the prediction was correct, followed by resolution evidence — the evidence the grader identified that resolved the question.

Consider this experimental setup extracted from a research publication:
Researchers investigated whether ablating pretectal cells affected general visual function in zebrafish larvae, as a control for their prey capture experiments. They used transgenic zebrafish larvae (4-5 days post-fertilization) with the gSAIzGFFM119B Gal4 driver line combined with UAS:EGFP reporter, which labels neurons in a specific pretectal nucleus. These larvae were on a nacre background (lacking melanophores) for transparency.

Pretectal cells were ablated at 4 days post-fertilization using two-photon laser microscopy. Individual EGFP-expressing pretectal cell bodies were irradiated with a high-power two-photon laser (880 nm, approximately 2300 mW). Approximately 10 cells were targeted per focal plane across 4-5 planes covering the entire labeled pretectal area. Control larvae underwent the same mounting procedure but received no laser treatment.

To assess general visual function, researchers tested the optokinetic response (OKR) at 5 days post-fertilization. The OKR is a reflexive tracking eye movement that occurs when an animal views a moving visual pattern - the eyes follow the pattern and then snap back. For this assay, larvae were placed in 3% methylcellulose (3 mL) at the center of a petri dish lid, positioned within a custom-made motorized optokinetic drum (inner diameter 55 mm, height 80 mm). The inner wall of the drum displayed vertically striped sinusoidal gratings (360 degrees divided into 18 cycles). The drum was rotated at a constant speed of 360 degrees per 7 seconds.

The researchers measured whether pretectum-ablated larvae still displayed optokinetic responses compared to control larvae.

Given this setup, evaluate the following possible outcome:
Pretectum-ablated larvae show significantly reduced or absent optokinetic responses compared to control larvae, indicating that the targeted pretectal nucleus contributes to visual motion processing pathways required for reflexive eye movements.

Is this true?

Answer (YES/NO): NO